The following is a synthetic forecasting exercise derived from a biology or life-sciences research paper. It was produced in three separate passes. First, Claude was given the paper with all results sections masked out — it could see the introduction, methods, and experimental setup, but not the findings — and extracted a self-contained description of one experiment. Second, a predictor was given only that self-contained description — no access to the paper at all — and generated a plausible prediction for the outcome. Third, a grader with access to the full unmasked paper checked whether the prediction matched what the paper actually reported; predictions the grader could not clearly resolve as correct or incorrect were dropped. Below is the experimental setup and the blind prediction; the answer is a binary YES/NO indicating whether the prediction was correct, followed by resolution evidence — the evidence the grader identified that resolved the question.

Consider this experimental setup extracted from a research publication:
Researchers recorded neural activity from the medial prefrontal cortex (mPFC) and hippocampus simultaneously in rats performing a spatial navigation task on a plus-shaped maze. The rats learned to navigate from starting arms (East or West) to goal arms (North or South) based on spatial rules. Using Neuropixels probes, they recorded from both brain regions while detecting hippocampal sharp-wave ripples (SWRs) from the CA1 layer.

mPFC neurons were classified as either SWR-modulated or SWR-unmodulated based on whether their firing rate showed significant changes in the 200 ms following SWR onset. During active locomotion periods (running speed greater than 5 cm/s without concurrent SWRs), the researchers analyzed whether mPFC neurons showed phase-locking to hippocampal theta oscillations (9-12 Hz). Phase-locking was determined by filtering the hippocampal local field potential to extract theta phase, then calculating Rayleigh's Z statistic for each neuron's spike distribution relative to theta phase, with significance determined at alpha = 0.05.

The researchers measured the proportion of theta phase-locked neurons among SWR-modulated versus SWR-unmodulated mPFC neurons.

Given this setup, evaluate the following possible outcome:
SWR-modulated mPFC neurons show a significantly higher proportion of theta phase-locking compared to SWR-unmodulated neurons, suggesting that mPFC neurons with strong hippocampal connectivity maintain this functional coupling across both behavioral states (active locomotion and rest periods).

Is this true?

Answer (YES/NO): YES